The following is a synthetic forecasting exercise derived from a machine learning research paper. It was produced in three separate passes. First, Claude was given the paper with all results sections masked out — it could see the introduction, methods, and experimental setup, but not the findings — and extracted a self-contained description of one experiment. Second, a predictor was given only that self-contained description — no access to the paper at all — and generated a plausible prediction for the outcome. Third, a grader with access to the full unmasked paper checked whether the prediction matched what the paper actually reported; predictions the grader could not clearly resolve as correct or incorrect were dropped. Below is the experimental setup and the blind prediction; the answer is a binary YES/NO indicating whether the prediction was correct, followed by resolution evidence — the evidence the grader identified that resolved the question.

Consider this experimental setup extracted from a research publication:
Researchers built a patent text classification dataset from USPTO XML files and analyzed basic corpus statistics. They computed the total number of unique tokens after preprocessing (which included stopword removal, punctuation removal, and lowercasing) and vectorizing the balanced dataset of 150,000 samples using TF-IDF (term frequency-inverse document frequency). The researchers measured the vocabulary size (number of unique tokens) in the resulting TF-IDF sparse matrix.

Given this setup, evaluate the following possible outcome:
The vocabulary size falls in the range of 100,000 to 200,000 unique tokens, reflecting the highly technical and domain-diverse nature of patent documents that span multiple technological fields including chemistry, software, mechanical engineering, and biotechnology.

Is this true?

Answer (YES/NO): NO